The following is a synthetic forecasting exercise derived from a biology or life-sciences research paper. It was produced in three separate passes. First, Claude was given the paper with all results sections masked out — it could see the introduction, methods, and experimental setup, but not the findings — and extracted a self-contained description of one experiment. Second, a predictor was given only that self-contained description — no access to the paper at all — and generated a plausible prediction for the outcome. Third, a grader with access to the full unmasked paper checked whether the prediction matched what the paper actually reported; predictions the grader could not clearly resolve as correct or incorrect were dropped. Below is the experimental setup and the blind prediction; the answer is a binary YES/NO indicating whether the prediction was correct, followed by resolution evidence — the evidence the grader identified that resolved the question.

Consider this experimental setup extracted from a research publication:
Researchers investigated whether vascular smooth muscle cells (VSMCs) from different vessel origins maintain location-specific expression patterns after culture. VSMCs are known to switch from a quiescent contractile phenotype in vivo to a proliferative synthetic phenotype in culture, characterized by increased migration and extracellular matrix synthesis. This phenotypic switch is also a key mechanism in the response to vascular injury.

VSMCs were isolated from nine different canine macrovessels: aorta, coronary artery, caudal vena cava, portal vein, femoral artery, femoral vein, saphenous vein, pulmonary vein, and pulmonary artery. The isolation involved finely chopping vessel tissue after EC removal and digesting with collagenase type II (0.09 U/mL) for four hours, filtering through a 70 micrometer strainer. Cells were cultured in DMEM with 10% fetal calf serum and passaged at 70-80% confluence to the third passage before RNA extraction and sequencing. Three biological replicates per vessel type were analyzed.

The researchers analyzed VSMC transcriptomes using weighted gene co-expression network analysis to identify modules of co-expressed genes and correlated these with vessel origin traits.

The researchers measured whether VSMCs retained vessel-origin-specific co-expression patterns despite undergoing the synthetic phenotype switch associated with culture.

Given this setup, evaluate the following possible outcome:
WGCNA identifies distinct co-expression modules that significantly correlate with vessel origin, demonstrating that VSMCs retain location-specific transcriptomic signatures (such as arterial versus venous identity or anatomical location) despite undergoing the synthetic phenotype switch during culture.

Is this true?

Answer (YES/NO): YES